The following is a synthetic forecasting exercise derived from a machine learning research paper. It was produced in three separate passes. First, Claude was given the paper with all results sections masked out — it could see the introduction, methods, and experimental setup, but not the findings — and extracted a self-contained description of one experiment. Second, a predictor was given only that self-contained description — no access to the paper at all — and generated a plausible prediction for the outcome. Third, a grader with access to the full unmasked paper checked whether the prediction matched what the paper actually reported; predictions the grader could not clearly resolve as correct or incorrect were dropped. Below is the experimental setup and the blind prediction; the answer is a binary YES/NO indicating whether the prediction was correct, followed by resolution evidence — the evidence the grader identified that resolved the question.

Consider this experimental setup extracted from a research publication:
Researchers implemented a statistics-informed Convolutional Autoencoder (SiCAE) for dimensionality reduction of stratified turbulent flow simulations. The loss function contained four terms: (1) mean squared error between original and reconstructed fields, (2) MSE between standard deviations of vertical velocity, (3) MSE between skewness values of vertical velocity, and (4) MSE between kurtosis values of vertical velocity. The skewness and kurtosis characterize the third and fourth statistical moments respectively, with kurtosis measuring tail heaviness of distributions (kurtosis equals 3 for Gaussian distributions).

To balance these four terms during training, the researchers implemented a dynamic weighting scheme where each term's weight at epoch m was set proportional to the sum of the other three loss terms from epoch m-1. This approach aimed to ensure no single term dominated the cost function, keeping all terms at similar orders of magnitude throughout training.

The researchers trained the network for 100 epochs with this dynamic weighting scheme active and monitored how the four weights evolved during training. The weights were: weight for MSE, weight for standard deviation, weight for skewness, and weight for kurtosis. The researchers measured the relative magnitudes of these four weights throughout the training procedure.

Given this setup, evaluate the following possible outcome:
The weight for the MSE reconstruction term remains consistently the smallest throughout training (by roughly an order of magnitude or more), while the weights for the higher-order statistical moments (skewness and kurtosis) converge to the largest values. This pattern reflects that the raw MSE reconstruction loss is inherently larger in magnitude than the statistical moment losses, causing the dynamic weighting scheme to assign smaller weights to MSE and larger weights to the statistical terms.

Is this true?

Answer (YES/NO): NO